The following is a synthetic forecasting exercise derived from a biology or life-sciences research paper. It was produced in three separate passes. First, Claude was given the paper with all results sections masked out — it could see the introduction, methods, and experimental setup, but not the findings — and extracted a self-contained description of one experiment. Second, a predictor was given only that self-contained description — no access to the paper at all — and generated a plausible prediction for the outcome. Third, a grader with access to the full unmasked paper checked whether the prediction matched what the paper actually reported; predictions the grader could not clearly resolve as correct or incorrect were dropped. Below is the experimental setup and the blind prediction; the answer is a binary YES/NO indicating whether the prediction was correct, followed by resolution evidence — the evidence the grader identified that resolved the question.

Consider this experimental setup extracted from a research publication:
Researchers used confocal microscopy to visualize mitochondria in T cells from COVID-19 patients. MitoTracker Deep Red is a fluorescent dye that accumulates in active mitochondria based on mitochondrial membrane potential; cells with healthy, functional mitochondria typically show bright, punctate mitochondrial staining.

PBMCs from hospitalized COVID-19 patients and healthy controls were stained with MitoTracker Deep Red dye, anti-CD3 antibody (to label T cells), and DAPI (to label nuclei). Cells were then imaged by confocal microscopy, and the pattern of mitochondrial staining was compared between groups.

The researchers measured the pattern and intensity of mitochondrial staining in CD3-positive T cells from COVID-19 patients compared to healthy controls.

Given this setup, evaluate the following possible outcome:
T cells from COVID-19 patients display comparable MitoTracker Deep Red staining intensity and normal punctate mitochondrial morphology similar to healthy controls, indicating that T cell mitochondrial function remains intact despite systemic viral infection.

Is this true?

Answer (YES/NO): NO